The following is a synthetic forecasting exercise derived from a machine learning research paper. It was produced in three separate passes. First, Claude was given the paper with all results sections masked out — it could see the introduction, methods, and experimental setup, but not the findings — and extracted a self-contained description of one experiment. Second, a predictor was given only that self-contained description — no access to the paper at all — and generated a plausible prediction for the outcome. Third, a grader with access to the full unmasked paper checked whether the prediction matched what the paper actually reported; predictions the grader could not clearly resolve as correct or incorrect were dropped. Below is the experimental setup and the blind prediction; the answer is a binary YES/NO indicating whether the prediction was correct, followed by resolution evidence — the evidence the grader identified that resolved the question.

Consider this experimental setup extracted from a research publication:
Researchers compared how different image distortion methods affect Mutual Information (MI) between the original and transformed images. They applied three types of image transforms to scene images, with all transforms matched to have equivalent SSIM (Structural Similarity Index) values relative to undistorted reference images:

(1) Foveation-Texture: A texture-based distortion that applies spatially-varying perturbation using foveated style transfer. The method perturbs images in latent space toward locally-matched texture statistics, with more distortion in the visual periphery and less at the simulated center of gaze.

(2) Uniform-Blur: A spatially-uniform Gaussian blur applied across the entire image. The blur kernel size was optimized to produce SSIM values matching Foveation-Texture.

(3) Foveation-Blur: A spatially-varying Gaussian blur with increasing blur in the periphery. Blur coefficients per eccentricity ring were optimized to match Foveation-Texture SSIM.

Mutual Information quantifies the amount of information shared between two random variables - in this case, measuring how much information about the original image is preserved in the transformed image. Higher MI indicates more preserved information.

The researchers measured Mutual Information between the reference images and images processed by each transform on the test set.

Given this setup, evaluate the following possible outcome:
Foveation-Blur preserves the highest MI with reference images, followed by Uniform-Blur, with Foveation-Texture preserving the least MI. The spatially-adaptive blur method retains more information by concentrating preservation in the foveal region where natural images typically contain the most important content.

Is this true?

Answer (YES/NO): NO